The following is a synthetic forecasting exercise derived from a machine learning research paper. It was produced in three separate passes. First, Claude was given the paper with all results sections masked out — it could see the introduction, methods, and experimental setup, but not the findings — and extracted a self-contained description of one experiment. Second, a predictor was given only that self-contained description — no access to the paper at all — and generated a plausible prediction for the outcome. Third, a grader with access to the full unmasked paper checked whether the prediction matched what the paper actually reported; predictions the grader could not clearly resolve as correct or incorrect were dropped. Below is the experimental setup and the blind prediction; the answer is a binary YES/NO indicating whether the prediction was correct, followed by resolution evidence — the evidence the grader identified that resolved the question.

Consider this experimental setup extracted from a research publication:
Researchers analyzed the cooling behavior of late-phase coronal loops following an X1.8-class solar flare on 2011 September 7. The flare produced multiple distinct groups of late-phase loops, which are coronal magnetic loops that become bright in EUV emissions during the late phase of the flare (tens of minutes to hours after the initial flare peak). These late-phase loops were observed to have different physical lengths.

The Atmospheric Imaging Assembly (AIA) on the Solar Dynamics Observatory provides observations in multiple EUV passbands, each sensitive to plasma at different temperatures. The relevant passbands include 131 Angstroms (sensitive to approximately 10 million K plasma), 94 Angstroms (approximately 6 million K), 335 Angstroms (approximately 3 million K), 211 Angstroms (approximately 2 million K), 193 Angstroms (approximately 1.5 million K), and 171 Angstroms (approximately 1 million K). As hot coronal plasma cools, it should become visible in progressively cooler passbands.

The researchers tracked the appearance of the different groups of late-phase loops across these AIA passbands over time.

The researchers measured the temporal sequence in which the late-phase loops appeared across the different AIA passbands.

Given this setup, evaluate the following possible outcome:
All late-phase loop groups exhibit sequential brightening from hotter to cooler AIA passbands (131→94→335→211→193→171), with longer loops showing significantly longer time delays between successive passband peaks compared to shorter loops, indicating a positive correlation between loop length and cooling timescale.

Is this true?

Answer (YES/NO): YES